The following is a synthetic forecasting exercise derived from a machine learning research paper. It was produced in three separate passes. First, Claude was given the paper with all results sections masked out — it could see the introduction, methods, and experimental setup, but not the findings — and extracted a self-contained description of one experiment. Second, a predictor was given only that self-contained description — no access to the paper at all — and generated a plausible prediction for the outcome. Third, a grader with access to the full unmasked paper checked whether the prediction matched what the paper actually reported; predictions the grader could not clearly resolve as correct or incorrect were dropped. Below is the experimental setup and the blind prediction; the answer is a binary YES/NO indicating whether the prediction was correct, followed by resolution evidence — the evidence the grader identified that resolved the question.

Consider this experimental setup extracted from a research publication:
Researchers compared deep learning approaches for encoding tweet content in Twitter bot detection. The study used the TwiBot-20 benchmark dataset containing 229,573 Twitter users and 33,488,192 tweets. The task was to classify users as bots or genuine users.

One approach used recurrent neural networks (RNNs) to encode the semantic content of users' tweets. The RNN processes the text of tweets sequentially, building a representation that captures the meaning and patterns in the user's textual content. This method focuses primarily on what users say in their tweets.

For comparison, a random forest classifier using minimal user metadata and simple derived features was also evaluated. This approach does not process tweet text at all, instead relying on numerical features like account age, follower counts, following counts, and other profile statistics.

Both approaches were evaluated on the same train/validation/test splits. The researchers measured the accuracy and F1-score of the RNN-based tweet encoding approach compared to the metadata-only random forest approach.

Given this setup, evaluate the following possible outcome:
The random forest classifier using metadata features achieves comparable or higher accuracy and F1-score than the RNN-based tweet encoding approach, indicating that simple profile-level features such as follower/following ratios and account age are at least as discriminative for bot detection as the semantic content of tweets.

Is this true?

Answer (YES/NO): YES